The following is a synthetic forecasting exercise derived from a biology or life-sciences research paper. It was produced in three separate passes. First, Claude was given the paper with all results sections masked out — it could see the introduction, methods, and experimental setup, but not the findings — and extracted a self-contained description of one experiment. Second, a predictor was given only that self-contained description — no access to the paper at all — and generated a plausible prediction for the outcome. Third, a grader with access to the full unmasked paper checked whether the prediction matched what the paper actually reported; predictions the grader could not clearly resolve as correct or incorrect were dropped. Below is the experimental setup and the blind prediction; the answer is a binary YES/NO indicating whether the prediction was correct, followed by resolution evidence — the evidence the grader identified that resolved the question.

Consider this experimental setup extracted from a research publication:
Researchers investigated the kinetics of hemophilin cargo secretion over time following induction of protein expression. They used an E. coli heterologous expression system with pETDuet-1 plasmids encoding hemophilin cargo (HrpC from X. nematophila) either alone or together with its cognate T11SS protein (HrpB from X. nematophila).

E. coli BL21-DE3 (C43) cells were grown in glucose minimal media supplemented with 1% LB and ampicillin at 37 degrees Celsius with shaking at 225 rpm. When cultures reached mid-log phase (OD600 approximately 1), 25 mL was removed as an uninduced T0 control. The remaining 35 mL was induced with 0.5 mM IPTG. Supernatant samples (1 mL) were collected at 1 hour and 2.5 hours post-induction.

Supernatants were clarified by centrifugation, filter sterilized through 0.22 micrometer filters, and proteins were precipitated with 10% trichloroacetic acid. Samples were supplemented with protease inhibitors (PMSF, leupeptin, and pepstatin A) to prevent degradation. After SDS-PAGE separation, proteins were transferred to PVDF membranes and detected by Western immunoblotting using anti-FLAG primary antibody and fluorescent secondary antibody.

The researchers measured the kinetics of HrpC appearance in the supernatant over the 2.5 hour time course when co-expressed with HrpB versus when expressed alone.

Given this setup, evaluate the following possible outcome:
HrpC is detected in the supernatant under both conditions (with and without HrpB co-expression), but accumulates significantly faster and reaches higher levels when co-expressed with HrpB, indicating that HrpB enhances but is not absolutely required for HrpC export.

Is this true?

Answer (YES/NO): YES